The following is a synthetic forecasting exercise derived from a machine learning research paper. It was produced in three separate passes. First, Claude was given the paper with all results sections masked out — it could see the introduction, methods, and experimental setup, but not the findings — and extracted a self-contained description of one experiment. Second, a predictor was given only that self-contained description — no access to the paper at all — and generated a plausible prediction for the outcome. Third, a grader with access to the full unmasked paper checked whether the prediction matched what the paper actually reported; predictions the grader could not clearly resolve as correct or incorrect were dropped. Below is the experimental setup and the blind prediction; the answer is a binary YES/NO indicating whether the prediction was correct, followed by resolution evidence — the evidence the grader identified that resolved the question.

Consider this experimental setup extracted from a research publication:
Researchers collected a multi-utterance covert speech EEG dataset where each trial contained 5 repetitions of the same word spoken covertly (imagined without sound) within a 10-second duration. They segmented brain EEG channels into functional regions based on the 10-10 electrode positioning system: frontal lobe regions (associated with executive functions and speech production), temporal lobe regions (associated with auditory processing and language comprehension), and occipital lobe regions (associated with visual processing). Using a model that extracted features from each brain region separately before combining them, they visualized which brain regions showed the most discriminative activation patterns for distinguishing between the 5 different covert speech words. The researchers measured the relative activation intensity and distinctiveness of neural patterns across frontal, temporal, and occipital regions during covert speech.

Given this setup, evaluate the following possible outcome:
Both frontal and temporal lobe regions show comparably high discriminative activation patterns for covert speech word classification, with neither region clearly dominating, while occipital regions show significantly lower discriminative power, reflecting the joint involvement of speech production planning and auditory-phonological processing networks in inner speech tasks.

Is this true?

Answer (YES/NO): NO